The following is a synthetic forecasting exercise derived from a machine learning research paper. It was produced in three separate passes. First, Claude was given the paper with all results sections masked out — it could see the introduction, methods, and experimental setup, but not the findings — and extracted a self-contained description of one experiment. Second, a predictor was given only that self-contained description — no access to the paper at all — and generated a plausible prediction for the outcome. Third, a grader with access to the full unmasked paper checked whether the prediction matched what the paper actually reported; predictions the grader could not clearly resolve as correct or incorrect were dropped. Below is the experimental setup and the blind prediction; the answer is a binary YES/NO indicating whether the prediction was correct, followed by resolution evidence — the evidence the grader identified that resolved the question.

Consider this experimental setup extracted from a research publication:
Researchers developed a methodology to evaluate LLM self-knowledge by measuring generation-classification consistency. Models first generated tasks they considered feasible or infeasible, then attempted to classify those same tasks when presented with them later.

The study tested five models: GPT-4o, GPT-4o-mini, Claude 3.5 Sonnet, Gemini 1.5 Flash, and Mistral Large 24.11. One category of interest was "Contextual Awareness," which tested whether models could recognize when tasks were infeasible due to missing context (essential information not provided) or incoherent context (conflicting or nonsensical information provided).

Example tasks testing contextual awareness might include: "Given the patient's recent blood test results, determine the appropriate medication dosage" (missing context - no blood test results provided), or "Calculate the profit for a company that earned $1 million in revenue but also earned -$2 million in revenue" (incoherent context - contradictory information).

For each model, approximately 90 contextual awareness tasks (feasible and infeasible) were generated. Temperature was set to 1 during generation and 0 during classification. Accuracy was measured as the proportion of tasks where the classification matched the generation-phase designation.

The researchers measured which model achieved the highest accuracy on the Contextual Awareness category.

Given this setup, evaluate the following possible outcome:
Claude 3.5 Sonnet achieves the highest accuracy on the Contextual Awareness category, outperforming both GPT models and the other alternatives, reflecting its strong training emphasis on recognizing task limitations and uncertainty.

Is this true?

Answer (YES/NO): YES